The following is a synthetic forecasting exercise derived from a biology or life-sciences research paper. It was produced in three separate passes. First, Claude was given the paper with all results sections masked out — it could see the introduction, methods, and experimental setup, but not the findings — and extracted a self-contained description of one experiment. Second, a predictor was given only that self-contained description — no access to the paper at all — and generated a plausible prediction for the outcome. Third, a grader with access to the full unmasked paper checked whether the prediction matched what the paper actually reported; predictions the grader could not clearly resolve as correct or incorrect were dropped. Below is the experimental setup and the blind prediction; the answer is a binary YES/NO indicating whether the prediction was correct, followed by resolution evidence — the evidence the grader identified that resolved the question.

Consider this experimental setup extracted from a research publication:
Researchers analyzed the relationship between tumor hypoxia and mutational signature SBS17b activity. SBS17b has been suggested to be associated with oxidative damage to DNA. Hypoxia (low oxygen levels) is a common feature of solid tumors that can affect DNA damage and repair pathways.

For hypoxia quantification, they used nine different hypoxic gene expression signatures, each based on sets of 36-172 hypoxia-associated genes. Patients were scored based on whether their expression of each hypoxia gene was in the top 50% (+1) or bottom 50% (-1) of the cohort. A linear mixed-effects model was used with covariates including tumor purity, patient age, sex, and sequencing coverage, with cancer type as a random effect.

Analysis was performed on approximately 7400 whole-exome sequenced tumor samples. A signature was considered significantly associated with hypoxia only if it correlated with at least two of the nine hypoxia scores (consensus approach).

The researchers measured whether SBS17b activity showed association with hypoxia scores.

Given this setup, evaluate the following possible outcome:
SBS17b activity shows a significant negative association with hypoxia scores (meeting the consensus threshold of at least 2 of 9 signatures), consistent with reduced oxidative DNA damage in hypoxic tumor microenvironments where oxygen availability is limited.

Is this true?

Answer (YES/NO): NO